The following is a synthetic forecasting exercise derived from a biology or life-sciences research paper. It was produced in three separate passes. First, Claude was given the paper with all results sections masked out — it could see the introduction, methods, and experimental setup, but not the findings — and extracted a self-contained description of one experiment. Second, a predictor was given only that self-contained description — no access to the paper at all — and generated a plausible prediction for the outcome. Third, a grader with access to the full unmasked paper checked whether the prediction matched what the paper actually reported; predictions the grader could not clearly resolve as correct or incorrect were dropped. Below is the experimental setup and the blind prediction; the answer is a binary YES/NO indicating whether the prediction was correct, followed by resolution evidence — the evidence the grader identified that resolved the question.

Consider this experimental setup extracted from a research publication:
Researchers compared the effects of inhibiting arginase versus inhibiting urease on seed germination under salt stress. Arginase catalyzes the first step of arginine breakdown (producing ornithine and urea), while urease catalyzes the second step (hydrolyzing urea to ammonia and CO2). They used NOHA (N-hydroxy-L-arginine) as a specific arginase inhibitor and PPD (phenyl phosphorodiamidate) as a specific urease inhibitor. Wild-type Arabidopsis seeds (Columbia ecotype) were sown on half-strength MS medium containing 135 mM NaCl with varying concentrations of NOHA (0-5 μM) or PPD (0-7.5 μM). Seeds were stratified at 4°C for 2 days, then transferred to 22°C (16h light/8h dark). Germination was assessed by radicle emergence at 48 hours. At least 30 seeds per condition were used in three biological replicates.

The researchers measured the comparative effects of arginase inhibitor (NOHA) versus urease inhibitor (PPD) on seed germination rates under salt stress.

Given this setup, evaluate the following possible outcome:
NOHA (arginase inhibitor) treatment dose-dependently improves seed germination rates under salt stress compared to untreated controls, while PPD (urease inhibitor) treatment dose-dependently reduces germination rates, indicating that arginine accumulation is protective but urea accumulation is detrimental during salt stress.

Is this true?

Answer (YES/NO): NO